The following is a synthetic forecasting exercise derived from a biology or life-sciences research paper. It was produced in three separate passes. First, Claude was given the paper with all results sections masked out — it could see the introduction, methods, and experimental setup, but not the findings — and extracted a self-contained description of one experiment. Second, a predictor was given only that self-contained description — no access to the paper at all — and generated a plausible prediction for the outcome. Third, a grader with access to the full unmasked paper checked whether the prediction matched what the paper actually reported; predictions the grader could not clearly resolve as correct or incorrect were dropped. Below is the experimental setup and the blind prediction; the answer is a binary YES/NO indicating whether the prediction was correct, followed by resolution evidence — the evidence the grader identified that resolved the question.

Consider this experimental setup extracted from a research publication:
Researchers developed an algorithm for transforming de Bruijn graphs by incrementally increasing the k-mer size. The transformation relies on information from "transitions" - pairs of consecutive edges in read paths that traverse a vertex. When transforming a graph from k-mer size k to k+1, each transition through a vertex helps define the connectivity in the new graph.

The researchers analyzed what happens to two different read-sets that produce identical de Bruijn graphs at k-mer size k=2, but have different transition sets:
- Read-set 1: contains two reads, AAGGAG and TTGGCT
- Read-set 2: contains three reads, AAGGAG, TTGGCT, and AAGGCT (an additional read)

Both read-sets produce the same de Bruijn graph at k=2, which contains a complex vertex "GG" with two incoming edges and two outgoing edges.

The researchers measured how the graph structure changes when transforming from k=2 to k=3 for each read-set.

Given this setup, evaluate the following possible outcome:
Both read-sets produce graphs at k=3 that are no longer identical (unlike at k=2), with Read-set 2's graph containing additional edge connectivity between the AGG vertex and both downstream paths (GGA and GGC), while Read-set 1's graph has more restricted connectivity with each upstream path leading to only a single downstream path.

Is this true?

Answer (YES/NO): YES